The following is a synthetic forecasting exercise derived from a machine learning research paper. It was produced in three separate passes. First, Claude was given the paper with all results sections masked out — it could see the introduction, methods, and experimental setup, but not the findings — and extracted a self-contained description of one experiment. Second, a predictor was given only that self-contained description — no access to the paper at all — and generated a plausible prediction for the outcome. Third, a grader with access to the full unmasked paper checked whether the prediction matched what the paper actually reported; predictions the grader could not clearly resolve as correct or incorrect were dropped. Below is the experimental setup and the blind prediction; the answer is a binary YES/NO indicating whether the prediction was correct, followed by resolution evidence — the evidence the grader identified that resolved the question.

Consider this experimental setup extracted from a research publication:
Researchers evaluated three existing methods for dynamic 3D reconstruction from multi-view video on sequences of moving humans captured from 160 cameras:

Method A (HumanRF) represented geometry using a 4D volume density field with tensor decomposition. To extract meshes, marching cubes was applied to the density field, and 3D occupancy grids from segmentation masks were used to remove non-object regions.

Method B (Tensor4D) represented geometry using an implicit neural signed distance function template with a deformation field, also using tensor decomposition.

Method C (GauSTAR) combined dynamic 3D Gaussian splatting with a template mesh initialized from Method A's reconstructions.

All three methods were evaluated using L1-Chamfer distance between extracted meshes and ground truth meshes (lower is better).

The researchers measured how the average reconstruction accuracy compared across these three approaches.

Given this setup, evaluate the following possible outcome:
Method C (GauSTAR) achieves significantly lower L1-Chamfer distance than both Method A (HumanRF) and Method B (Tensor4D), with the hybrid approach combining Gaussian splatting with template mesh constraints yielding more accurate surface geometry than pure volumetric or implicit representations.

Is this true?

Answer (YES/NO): NO